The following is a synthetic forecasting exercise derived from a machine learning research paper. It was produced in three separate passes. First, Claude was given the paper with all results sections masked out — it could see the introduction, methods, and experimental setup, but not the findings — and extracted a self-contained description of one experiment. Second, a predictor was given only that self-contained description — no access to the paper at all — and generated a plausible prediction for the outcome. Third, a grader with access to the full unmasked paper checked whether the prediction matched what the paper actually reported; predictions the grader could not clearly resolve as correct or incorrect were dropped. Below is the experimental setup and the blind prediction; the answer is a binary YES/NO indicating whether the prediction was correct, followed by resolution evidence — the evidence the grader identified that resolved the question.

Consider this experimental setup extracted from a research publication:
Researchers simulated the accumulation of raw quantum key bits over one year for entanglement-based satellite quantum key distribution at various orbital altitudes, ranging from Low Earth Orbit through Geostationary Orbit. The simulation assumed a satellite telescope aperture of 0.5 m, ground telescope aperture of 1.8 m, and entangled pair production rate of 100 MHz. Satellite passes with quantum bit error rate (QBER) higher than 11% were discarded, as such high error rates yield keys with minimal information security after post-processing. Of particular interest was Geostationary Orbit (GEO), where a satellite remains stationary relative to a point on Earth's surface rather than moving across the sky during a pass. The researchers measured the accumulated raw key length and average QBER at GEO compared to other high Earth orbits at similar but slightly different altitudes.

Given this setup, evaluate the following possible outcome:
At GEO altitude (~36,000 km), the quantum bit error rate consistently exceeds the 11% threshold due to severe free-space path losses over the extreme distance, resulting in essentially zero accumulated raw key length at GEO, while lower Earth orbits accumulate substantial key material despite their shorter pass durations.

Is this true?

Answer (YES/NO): NO